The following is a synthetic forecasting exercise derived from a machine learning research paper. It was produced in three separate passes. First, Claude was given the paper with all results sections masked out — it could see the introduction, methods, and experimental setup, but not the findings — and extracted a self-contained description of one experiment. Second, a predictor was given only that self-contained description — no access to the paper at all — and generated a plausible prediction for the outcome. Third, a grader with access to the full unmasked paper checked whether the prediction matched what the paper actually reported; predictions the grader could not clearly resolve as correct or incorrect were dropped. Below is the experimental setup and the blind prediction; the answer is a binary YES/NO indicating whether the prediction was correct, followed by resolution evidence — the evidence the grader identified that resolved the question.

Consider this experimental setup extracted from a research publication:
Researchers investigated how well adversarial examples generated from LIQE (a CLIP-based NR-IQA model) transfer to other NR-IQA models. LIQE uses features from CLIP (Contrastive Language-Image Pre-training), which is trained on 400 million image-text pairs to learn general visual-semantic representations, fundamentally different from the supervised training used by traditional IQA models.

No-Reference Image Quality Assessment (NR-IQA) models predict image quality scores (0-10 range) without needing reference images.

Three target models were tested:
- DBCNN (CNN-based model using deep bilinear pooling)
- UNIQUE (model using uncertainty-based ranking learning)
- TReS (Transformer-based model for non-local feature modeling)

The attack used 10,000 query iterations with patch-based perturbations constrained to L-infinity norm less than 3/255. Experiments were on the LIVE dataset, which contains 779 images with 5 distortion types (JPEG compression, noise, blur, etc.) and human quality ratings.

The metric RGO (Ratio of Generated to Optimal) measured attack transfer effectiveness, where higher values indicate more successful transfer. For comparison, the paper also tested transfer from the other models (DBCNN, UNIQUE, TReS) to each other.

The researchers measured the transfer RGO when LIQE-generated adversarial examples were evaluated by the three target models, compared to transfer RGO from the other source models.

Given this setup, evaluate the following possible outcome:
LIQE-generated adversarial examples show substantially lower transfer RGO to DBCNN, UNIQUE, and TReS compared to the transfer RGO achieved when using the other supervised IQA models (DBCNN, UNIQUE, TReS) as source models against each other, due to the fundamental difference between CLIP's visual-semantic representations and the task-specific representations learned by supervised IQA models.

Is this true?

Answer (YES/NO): NO